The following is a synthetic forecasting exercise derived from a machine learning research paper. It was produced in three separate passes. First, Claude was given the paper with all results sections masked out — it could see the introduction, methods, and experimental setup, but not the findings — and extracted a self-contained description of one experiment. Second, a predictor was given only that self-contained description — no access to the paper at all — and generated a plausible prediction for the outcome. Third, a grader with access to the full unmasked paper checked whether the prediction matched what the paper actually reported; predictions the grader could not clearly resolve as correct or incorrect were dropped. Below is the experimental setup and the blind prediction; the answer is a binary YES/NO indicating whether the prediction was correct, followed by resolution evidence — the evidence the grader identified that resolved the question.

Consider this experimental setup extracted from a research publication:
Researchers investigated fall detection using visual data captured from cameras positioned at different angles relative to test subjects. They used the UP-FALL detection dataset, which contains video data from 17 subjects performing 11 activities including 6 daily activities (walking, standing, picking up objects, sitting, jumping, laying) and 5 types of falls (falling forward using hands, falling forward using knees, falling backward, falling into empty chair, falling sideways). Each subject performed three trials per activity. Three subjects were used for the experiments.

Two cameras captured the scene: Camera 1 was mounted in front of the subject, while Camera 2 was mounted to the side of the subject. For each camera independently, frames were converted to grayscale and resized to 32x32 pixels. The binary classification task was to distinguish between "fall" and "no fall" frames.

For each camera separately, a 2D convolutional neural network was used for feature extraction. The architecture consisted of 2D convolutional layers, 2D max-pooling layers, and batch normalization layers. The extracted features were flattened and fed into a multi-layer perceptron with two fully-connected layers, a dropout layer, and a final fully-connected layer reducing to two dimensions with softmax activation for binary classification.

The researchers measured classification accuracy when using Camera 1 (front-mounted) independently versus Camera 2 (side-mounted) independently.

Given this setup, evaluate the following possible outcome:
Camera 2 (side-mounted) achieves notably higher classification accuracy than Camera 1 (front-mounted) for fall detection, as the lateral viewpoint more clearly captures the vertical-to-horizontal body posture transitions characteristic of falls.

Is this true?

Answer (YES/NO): NO